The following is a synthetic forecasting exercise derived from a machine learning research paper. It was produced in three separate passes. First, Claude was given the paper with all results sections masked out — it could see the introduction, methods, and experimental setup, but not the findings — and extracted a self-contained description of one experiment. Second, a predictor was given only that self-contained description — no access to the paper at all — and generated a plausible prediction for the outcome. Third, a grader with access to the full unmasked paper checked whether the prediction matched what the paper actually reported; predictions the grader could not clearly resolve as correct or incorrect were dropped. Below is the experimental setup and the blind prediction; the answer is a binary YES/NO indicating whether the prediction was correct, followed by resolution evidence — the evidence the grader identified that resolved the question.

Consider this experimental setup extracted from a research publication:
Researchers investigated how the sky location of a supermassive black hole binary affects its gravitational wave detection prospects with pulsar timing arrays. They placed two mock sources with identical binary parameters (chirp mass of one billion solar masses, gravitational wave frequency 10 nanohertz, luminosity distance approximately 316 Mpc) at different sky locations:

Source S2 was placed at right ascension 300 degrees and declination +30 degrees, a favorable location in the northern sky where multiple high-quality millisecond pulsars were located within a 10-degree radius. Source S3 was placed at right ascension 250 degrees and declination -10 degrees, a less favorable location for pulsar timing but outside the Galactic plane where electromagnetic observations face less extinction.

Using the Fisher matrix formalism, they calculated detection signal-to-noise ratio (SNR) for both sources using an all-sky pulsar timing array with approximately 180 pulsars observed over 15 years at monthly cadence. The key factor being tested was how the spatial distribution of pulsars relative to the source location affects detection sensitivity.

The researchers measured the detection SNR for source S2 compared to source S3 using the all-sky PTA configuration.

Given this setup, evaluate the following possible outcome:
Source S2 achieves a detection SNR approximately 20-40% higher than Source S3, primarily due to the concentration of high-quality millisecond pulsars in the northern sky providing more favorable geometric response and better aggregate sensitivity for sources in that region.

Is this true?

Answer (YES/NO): NO